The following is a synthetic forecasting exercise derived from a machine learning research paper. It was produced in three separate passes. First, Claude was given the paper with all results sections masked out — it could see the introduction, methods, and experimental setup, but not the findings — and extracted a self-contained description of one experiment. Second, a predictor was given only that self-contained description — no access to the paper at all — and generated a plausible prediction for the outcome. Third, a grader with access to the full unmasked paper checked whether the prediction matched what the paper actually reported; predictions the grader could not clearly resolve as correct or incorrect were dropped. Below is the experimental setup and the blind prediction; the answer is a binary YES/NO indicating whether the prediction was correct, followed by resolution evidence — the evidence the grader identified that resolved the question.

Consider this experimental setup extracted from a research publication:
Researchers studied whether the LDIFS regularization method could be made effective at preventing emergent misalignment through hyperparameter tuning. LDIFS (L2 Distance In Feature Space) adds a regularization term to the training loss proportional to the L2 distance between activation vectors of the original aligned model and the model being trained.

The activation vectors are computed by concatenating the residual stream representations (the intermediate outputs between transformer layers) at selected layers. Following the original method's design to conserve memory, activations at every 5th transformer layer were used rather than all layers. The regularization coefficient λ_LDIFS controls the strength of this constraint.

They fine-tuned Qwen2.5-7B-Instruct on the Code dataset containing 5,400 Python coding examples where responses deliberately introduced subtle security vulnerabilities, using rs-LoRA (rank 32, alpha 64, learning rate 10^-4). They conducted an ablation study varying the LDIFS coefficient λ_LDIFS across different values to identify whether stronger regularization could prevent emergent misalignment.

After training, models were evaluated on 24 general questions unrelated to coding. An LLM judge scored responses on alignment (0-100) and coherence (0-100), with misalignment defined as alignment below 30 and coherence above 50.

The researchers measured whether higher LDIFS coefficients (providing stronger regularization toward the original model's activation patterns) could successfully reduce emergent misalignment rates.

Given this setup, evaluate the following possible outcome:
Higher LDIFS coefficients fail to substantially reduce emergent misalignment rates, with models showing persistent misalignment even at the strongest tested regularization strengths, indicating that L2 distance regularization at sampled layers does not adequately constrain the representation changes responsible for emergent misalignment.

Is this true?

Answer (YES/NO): YES